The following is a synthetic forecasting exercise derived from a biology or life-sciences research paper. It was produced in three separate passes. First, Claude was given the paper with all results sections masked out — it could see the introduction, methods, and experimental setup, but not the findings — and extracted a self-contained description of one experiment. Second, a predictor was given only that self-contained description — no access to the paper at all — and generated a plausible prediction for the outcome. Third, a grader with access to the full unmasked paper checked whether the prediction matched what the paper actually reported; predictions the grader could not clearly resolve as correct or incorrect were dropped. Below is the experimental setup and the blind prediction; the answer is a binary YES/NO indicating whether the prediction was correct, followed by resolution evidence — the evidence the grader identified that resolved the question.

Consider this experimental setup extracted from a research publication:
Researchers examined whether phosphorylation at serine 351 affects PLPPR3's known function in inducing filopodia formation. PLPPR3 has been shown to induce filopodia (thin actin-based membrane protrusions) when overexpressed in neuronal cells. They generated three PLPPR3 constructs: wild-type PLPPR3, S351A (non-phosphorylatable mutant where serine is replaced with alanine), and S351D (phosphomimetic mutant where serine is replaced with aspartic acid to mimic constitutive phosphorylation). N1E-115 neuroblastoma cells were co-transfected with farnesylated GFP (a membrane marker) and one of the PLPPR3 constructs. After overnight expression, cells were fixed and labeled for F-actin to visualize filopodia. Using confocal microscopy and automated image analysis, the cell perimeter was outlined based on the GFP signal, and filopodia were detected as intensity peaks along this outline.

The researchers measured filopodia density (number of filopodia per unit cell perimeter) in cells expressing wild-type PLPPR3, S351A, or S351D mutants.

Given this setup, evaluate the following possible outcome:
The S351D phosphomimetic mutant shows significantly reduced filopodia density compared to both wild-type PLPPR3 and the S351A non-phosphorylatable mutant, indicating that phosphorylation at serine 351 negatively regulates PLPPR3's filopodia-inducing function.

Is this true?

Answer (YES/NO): NO